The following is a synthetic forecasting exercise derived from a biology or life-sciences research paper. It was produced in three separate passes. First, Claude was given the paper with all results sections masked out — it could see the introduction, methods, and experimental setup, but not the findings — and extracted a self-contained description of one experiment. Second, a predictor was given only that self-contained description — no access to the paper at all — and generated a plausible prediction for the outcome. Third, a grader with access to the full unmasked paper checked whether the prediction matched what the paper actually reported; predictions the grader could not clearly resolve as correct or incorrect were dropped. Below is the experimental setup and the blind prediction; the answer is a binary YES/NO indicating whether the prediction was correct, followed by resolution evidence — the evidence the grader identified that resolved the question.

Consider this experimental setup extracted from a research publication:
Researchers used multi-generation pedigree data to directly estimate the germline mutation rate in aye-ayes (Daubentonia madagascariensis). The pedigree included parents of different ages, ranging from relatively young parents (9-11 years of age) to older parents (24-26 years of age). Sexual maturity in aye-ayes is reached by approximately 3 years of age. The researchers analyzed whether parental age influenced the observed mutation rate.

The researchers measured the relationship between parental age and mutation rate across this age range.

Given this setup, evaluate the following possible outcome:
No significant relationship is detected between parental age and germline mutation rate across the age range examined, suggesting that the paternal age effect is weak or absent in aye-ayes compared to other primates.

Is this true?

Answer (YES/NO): NO